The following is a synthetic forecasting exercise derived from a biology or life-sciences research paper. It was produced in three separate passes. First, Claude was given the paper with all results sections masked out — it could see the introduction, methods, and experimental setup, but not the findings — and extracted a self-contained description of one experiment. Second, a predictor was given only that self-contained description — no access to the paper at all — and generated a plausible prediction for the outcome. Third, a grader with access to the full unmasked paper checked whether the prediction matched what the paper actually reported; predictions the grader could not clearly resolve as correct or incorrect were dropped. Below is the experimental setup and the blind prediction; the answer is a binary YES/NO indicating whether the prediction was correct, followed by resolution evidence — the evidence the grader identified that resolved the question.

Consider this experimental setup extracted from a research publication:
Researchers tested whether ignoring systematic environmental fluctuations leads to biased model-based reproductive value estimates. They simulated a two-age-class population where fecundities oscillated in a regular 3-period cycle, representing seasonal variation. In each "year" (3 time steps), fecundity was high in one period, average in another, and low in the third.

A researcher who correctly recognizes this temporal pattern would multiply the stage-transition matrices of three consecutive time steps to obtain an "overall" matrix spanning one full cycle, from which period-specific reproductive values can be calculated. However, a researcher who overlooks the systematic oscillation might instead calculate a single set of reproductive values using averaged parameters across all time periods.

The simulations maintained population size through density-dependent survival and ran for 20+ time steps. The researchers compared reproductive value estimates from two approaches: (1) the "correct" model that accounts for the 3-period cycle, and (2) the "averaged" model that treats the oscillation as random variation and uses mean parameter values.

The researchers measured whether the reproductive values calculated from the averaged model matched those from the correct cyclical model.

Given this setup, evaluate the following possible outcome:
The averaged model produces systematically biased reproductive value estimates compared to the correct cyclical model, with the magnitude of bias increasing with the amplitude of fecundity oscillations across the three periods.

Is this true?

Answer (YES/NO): YES